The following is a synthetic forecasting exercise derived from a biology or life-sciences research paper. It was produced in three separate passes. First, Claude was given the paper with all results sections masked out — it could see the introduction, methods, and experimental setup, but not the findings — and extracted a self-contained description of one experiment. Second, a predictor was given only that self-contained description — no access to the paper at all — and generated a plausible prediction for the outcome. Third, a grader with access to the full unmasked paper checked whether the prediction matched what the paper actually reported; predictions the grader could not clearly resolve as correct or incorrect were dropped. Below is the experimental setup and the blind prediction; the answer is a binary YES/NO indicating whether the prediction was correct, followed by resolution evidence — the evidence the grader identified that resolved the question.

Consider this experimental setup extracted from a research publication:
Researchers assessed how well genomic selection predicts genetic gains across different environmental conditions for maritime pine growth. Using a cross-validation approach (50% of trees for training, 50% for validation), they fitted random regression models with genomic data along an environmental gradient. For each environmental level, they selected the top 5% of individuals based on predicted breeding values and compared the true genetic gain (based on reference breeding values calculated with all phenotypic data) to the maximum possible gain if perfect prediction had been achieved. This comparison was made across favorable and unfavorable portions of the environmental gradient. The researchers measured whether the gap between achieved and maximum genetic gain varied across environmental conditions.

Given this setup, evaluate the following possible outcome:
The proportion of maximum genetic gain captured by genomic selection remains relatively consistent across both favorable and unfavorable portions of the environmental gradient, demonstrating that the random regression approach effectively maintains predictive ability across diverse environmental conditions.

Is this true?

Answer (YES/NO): NO